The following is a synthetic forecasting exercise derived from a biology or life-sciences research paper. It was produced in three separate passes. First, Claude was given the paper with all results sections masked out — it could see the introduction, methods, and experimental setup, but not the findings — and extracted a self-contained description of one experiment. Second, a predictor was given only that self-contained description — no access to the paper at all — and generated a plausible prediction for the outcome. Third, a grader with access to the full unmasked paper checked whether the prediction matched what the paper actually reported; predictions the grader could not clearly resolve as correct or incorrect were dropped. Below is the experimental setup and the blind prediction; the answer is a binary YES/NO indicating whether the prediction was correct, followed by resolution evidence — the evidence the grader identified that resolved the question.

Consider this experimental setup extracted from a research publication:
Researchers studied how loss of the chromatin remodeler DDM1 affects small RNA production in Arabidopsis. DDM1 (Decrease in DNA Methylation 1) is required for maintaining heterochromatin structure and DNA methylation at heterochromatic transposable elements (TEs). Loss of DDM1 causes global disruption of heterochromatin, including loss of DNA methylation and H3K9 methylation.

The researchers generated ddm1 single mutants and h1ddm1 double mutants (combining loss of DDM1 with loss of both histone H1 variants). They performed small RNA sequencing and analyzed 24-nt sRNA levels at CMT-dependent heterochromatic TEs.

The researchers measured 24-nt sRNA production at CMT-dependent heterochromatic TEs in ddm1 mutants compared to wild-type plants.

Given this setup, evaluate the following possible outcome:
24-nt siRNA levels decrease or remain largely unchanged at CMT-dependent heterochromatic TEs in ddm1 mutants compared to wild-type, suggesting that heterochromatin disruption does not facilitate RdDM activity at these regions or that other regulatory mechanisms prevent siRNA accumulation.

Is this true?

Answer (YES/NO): YES